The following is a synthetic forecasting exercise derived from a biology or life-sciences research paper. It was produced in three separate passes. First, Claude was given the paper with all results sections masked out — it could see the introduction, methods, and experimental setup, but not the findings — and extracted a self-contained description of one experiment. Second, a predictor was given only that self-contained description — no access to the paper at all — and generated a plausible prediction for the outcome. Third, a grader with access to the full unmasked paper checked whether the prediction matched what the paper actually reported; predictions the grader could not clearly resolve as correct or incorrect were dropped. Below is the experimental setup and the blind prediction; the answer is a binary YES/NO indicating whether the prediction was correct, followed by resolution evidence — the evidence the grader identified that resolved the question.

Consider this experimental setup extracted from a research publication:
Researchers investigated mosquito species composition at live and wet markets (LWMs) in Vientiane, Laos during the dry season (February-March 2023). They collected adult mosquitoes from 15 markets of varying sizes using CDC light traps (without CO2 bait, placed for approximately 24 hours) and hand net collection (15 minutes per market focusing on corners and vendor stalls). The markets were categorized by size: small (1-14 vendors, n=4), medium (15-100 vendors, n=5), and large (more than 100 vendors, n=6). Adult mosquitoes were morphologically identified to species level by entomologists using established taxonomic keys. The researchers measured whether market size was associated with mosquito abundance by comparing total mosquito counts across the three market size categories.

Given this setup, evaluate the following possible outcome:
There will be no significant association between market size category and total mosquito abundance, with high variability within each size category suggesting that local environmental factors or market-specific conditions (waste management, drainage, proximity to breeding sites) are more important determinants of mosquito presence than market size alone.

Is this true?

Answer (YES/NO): NO